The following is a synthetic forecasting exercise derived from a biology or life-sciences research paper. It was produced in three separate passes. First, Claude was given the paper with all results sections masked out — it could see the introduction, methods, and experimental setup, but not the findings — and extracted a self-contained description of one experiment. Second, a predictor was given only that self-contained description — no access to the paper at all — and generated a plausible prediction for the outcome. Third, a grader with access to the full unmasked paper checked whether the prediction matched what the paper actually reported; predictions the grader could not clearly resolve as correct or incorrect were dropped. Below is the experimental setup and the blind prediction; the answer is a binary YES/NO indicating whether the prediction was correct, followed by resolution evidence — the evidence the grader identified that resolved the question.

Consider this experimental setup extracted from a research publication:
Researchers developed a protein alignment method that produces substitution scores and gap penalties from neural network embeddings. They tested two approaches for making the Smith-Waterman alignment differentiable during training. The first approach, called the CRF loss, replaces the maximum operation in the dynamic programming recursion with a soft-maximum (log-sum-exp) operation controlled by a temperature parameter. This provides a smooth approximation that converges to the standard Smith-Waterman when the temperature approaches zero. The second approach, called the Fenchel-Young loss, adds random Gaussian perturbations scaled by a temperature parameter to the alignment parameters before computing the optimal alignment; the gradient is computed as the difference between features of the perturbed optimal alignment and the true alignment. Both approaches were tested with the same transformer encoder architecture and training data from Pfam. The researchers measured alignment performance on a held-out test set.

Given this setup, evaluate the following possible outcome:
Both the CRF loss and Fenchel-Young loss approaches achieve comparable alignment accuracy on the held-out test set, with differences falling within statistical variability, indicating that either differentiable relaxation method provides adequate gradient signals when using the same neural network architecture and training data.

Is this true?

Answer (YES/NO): YES